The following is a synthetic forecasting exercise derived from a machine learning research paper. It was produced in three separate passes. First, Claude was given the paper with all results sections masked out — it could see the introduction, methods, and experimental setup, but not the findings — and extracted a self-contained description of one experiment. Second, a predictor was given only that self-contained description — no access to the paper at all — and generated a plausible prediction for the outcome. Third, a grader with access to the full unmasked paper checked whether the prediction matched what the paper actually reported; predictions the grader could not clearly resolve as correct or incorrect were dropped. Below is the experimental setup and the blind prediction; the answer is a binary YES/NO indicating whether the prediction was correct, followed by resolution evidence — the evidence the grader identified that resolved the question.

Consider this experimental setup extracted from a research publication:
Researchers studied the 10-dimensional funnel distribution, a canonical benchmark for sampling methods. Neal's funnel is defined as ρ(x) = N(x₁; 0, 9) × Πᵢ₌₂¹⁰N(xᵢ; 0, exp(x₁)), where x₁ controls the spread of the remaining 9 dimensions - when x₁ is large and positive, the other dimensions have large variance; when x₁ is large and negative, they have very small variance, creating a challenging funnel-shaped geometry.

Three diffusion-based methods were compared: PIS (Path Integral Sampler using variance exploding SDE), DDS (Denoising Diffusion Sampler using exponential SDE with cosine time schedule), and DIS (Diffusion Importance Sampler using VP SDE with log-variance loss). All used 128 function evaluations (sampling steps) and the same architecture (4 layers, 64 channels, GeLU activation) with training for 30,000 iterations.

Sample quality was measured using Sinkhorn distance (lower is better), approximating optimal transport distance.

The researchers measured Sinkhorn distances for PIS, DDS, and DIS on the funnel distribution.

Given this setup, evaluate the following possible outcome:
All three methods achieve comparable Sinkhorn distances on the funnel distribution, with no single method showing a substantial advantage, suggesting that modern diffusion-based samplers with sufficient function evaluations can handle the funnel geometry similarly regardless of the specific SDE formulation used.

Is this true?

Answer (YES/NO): NO